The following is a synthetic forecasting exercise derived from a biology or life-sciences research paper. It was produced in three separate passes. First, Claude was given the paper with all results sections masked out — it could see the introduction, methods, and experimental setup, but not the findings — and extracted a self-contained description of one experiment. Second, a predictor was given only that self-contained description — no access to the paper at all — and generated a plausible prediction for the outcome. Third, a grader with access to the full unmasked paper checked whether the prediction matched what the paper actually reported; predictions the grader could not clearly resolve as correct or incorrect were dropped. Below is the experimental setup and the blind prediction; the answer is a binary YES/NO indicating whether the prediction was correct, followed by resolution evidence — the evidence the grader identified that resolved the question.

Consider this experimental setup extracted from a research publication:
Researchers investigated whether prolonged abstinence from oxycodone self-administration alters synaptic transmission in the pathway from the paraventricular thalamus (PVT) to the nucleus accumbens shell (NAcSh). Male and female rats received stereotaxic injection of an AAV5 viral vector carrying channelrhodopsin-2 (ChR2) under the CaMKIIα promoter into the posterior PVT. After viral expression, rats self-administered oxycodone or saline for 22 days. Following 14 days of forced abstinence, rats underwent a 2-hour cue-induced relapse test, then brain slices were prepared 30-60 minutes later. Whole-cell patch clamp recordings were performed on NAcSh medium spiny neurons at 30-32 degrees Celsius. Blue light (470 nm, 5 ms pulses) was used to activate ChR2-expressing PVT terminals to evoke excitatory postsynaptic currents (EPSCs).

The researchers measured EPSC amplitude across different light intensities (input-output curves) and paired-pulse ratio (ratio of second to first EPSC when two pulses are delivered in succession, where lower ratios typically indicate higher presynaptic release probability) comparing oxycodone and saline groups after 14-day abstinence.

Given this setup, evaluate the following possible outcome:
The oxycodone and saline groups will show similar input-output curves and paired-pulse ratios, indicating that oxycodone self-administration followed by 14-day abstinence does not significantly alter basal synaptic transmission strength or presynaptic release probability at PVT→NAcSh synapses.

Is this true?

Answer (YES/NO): NO